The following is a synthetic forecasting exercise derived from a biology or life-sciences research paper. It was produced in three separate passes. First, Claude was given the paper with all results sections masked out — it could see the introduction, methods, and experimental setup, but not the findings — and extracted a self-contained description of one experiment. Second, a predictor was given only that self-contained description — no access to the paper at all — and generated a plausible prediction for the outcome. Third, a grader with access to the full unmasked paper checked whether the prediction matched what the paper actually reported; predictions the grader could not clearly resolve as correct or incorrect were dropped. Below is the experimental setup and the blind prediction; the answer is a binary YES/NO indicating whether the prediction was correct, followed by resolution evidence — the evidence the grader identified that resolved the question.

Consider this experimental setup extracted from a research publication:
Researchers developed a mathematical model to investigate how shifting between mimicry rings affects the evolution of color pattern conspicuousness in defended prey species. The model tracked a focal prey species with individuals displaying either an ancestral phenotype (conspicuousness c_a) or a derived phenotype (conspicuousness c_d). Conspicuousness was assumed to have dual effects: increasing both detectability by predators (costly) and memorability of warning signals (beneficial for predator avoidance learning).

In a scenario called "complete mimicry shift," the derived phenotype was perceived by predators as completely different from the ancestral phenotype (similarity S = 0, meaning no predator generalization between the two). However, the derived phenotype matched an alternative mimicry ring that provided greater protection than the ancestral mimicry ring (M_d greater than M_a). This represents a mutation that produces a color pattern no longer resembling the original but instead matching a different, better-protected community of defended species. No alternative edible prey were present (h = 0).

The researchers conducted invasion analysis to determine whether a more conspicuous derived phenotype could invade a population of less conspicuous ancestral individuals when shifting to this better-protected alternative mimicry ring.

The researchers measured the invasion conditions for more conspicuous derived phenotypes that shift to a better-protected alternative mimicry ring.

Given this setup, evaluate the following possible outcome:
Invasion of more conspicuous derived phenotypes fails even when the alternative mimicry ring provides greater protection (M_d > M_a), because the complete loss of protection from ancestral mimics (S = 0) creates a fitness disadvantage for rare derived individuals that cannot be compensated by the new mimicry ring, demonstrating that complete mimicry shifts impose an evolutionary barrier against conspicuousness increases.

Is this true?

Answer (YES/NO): NO